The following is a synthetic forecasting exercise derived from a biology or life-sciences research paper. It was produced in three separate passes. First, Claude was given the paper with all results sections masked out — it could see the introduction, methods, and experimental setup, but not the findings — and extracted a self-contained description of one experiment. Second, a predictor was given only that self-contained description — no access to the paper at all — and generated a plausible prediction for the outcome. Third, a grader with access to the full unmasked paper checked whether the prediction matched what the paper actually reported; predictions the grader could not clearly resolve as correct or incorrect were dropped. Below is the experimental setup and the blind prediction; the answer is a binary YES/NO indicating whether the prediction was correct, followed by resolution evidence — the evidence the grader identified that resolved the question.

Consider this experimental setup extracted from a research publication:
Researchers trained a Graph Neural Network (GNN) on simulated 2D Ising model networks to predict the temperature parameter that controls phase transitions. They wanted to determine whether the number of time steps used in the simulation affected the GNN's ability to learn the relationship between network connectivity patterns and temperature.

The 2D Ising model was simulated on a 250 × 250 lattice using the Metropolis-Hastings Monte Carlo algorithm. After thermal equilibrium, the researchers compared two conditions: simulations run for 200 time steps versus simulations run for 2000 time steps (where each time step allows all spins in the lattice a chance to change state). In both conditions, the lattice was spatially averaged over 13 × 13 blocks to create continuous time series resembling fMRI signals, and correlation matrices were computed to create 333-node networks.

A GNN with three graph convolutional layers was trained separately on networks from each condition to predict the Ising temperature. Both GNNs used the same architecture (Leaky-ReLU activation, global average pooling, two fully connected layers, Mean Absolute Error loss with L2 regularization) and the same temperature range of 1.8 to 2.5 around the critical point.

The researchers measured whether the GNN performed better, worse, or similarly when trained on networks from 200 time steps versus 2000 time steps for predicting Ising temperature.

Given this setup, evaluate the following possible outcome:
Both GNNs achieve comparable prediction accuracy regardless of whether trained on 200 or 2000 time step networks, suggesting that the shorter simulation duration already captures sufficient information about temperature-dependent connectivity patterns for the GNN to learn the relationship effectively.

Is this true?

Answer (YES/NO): YES